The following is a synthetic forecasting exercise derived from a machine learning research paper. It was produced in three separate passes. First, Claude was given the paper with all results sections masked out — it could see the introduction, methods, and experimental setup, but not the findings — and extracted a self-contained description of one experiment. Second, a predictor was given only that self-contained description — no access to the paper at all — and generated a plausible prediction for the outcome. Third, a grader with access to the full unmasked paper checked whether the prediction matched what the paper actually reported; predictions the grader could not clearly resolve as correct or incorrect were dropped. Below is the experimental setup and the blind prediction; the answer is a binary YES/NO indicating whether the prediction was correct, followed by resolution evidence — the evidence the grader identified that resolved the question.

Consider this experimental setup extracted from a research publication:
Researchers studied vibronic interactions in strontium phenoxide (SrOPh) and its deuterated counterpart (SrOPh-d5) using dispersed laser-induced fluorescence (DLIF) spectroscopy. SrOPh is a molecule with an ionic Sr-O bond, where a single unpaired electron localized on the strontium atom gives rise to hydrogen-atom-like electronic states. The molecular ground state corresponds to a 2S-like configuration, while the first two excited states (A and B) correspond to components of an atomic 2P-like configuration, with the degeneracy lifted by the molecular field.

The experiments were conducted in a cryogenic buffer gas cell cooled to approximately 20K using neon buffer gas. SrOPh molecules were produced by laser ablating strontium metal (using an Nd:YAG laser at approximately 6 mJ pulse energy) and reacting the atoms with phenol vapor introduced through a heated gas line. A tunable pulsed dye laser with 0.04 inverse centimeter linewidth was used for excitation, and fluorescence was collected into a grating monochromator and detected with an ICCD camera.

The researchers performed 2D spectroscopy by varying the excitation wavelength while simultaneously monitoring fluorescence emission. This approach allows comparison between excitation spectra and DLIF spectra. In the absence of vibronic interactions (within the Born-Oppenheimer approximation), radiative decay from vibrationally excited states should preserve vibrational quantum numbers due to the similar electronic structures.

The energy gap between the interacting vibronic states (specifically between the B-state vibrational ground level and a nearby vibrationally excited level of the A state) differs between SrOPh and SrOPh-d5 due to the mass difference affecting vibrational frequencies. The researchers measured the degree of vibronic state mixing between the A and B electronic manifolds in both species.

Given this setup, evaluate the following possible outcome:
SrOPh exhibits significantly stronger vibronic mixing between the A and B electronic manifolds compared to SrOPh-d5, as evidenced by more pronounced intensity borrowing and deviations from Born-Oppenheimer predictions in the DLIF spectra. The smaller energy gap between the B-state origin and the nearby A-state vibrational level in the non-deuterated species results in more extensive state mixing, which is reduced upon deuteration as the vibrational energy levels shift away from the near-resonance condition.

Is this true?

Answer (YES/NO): NO